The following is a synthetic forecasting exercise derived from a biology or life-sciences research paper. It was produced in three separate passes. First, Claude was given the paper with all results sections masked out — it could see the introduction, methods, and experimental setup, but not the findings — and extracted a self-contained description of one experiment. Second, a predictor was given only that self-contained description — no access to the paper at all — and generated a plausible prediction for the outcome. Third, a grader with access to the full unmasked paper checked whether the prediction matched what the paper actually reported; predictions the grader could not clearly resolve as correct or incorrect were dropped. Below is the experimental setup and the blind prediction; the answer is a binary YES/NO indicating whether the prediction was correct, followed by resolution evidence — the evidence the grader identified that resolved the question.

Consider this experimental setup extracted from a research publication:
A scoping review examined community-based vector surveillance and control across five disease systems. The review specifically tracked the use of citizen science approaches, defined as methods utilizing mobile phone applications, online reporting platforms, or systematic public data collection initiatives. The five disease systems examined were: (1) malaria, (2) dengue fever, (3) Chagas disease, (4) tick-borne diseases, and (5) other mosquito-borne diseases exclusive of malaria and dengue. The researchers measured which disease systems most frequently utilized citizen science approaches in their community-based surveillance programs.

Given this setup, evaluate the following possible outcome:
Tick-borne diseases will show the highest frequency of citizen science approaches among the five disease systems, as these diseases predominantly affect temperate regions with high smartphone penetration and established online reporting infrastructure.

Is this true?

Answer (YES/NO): YES